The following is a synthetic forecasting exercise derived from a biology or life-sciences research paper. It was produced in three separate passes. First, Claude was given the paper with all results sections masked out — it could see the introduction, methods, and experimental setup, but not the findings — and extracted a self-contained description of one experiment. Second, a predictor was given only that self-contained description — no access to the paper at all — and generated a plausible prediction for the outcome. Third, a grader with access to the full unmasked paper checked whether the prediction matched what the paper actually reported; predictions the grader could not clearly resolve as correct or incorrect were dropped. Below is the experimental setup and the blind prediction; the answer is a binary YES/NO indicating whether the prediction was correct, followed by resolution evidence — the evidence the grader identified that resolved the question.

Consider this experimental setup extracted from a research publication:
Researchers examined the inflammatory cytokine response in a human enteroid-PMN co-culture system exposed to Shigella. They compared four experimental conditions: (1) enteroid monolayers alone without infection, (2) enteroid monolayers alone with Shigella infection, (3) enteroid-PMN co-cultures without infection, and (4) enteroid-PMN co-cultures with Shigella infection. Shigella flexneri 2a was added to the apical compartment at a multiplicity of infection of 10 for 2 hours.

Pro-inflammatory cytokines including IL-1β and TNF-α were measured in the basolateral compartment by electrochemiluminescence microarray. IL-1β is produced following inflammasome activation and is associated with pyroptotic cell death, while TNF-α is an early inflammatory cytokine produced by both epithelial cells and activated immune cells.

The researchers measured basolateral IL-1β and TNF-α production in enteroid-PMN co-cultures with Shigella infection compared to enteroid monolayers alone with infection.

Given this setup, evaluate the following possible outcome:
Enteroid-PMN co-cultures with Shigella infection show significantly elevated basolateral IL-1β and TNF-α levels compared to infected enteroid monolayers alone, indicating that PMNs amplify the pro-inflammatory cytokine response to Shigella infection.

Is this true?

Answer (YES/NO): NO